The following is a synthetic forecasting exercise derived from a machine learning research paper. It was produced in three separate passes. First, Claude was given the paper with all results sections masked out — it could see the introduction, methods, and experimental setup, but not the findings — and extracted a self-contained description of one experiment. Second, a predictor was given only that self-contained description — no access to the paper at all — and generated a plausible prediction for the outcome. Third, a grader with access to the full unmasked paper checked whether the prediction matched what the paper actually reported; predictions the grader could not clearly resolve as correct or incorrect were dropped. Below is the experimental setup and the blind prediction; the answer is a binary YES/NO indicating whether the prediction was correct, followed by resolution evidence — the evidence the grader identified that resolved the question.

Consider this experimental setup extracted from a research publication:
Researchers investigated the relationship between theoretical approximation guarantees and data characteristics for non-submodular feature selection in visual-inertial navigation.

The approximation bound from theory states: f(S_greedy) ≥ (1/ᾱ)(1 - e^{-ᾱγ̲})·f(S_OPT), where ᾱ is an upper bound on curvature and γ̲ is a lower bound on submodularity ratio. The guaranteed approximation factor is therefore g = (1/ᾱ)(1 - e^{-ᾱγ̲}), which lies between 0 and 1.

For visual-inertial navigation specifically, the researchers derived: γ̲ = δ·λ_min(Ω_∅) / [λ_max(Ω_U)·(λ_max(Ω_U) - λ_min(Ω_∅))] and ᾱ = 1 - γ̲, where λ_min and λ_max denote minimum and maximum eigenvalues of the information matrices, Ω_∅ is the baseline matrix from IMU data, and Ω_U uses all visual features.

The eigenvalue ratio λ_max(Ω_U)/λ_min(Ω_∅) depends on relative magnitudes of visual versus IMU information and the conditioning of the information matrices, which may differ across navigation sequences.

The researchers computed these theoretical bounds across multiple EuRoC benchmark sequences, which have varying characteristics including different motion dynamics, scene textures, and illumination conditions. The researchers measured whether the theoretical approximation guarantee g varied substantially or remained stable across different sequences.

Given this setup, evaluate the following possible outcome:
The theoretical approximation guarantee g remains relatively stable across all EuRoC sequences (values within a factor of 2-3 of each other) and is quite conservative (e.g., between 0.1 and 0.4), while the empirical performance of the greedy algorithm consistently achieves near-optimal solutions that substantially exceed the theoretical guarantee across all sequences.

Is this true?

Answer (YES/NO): NO